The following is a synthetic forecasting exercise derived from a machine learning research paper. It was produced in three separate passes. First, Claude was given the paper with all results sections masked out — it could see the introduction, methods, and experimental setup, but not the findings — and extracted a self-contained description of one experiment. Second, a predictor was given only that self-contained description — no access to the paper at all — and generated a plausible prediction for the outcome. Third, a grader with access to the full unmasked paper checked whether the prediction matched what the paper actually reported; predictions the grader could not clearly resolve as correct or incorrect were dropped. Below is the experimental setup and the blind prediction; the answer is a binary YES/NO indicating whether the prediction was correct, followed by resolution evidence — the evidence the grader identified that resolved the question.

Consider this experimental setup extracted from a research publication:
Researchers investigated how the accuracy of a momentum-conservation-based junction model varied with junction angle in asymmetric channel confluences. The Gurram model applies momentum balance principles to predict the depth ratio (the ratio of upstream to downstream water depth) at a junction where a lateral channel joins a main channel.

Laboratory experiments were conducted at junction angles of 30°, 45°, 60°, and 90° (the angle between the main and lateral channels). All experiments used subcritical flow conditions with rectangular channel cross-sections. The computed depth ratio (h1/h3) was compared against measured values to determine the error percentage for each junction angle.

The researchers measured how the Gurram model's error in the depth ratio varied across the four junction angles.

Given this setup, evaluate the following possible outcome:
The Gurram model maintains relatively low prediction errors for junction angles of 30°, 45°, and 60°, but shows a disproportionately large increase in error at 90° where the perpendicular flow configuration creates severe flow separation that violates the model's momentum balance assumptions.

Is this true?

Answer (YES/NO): NO